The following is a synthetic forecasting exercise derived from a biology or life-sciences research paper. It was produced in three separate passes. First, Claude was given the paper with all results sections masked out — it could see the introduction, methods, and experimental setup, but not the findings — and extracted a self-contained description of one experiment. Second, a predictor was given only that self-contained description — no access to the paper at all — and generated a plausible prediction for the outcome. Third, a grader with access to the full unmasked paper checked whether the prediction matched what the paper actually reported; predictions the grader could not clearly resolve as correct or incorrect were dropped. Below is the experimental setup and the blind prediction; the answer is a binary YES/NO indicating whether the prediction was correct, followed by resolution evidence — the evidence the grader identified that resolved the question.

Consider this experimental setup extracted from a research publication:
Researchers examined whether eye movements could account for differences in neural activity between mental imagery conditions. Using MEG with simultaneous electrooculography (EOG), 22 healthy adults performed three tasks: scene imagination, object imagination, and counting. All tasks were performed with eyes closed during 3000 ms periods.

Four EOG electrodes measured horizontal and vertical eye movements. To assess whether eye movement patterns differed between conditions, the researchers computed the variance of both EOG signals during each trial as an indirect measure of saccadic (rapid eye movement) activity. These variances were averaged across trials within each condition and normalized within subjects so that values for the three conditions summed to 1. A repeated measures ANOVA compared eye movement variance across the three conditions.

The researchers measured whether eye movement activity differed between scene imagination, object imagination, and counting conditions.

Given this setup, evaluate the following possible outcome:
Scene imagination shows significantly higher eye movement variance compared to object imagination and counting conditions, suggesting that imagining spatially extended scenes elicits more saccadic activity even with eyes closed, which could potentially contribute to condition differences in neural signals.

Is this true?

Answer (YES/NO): NO